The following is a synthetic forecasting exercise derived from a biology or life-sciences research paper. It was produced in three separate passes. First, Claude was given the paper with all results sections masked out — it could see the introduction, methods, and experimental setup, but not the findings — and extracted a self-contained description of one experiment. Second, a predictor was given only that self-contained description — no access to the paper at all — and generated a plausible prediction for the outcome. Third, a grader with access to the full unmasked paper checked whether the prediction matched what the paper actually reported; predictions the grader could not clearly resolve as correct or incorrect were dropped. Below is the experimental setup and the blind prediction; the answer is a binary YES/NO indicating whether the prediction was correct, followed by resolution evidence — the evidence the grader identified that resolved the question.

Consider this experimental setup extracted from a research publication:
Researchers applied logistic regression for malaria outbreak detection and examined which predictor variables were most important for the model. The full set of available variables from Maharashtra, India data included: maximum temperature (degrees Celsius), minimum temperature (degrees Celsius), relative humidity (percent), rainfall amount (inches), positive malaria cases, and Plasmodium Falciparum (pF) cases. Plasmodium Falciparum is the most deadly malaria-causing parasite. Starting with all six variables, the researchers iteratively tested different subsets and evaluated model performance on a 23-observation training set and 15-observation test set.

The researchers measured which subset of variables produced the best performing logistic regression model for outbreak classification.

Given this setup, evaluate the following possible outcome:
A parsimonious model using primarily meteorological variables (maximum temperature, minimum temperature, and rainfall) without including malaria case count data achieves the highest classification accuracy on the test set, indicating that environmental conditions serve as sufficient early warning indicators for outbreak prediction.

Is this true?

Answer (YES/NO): NO